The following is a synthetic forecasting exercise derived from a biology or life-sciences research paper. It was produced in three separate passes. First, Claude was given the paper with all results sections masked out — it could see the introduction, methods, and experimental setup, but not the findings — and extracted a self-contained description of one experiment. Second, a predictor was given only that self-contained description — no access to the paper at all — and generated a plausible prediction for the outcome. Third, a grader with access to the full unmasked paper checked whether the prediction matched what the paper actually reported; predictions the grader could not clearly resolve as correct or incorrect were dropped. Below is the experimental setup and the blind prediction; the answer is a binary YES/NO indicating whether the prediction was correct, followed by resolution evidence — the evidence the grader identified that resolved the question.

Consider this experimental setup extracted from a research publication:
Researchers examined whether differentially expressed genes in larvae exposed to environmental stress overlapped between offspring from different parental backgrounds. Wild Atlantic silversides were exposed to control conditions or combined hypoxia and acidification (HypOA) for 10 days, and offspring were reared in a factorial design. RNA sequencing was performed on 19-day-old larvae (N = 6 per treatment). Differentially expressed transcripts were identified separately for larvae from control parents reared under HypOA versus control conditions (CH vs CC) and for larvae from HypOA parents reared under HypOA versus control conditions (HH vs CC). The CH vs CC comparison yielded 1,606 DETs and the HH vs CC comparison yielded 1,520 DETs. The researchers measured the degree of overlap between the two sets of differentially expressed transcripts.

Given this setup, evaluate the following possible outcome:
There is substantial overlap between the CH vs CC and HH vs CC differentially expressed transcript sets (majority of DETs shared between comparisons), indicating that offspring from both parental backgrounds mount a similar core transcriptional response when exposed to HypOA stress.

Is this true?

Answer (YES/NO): NO